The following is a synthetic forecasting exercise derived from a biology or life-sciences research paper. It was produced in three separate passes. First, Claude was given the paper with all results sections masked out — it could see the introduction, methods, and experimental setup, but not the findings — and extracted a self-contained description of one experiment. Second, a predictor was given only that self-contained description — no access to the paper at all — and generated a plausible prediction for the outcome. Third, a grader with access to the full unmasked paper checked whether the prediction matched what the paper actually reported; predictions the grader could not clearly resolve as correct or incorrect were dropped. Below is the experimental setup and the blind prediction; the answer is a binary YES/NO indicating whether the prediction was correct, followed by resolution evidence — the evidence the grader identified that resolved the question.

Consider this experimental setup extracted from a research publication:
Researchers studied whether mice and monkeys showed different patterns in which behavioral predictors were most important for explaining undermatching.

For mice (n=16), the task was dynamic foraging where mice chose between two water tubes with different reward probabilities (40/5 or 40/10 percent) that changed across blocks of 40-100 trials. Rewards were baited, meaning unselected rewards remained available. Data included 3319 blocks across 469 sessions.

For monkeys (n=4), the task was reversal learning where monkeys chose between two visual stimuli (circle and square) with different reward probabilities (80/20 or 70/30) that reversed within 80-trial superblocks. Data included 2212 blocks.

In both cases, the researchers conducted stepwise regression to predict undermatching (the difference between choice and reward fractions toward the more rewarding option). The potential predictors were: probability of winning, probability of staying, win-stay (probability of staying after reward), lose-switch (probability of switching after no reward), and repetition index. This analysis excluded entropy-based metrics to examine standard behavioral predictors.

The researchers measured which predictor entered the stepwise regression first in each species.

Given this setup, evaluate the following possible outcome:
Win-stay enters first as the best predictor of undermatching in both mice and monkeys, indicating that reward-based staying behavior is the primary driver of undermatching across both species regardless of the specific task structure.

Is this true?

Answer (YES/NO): NO